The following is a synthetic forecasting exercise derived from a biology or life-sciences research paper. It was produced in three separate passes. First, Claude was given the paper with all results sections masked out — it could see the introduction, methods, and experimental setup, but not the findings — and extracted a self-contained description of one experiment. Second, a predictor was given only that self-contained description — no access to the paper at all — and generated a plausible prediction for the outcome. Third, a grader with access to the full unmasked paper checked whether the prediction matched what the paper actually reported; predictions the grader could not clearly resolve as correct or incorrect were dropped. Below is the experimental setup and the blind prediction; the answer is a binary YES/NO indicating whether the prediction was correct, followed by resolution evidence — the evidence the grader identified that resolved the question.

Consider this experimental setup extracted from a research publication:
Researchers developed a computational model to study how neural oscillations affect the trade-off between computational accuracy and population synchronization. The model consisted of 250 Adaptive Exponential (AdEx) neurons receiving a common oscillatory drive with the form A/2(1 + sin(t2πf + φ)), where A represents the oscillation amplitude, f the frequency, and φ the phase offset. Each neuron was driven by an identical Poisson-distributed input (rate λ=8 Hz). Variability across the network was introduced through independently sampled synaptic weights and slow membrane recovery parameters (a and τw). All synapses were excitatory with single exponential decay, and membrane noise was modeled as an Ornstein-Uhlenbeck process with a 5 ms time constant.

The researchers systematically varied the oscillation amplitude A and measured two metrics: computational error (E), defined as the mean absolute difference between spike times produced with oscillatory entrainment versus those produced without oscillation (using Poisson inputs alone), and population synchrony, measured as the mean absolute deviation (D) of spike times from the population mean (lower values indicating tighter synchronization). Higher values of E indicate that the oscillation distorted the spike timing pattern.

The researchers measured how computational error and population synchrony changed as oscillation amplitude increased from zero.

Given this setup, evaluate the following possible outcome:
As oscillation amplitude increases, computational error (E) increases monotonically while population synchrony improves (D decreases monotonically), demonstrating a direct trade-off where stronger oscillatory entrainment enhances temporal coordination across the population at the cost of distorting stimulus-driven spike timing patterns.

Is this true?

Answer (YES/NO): NO